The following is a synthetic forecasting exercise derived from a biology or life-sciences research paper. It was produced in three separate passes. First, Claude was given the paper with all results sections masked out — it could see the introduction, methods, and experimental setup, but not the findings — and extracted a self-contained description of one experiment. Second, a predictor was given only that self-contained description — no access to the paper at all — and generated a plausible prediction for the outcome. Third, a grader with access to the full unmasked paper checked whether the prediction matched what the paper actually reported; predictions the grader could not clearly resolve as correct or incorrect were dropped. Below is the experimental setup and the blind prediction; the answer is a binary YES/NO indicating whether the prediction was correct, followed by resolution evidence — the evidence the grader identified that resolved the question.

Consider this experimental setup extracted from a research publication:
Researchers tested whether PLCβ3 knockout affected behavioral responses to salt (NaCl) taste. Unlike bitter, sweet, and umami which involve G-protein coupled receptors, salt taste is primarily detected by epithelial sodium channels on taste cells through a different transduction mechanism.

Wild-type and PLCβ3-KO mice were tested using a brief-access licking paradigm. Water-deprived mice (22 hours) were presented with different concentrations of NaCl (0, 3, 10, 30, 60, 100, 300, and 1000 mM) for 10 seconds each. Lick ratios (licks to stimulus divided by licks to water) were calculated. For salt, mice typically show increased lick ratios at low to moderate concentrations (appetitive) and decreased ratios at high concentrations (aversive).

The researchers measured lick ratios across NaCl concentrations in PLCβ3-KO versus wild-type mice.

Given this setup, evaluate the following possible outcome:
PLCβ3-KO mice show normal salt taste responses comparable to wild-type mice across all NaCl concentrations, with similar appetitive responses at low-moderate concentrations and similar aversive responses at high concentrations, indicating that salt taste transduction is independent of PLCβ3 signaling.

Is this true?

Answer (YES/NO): YES